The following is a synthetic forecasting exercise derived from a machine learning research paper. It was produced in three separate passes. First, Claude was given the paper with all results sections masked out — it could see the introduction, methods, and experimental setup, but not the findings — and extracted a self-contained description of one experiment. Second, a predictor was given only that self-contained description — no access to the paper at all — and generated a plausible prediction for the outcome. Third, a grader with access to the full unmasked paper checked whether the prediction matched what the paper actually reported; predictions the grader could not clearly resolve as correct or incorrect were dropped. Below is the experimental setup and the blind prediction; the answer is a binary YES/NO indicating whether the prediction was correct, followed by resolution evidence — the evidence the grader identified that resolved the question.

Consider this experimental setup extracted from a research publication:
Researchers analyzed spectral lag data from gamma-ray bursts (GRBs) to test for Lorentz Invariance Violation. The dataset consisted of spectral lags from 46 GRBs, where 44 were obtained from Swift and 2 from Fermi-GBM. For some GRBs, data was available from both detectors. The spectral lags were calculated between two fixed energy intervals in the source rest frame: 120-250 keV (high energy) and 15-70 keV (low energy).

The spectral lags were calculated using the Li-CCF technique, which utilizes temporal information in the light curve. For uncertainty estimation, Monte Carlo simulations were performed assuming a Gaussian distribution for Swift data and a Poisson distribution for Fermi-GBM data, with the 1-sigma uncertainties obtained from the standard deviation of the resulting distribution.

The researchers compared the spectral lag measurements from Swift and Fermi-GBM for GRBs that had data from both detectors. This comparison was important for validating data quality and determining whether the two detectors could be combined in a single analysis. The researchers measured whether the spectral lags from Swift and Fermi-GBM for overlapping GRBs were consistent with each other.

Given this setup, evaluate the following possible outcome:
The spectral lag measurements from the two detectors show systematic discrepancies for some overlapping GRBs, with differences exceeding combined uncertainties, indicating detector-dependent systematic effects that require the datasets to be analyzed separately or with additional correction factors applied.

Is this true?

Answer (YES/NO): NO